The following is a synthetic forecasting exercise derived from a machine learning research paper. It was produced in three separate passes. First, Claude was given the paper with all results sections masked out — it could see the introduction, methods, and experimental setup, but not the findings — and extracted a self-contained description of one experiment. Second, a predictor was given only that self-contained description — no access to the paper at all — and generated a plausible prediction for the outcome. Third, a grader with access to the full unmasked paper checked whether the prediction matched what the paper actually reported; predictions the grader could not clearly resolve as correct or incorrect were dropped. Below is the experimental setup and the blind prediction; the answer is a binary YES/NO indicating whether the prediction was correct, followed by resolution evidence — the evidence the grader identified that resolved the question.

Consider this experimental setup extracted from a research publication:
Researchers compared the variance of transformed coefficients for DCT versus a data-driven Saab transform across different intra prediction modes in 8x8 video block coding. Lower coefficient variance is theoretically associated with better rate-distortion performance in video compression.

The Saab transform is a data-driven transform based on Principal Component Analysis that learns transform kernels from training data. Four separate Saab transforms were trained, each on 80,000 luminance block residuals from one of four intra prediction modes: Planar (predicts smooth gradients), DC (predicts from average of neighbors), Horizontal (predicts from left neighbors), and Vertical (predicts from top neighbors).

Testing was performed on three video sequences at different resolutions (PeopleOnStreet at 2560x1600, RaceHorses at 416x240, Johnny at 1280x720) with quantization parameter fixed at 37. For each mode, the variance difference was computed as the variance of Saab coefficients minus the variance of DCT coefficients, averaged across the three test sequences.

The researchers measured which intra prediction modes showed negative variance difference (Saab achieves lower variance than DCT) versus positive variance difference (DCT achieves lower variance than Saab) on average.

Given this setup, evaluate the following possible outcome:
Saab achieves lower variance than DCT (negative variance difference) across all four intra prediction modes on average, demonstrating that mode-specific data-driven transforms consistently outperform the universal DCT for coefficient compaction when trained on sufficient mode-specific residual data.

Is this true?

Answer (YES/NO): NO